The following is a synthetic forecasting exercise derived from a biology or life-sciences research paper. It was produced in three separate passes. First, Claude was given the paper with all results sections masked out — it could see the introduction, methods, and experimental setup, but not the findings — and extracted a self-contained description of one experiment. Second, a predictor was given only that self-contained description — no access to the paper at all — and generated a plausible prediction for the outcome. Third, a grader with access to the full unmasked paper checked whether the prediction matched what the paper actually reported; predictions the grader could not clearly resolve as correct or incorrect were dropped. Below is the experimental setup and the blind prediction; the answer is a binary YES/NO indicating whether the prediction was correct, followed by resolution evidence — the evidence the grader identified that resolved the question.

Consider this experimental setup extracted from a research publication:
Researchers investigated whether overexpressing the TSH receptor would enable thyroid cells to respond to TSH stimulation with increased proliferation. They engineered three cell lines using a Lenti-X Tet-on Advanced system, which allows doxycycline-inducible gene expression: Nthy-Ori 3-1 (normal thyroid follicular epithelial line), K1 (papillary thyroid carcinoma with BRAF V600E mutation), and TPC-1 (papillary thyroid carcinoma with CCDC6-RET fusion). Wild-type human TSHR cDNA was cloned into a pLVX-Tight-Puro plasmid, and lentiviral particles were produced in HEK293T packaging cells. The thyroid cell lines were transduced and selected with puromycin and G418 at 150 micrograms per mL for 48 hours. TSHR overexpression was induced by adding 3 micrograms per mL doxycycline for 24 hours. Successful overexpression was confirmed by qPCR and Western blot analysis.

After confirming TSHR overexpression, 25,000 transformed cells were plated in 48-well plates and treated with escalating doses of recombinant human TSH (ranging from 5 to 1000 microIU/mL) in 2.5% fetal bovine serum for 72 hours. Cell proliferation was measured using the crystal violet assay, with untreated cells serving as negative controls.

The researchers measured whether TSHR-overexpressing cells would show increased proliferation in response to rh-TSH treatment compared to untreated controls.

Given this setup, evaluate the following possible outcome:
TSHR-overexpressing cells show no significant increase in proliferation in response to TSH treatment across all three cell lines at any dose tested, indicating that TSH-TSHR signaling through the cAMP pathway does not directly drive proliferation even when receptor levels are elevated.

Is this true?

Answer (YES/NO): YES